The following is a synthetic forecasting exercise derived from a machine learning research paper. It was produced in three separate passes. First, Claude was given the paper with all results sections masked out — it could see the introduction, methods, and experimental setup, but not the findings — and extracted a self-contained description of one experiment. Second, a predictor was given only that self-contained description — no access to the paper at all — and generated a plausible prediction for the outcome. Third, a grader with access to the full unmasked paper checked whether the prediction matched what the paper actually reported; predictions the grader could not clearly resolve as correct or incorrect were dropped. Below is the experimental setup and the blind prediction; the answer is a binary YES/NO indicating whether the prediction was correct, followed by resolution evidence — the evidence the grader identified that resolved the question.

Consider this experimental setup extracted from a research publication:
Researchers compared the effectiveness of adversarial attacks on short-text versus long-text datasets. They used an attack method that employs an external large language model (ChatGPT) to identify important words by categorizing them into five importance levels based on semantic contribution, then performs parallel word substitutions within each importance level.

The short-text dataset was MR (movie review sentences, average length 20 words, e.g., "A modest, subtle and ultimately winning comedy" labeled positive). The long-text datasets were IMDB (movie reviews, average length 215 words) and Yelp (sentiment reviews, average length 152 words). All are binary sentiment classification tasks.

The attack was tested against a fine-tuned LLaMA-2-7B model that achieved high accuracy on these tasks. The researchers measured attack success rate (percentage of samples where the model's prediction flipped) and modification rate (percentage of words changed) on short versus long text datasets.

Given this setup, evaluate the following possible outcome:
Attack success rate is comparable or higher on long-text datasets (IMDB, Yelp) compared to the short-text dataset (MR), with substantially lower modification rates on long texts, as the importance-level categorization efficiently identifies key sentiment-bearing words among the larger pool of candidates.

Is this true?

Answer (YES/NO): NO